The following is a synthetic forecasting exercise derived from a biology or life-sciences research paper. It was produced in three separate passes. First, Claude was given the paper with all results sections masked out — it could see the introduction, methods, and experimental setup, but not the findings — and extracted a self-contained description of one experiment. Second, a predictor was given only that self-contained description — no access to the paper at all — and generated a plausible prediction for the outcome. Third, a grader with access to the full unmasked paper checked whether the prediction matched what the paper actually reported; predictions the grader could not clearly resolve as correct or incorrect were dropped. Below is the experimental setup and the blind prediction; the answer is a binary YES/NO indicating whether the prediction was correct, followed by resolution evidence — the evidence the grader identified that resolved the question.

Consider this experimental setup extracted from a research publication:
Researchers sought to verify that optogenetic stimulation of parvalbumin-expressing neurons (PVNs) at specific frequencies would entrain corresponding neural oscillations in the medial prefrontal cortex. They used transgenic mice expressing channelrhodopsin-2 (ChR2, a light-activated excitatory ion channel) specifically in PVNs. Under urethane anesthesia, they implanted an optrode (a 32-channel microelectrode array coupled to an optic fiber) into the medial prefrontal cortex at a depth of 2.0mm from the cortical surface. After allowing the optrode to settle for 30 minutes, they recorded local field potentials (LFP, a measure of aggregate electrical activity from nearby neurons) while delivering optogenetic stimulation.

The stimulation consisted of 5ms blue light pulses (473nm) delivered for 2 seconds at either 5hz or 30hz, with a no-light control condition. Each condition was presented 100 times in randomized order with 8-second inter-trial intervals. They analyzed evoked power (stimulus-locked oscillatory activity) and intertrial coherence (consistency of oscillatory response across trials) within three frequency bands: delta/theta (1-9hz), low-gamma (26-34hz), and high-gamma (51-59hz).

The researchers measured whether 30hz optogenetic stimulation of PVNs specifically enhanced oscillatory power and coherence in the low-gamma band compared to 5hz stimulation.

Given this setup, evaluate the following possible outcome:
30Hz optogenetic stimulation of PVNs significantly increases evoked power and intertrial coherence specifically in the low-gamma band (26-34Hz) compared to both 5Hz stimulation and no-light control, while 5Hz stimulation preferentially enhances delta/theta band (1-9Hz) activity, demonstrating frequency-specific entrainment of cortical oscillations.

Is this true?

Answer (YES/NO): NO